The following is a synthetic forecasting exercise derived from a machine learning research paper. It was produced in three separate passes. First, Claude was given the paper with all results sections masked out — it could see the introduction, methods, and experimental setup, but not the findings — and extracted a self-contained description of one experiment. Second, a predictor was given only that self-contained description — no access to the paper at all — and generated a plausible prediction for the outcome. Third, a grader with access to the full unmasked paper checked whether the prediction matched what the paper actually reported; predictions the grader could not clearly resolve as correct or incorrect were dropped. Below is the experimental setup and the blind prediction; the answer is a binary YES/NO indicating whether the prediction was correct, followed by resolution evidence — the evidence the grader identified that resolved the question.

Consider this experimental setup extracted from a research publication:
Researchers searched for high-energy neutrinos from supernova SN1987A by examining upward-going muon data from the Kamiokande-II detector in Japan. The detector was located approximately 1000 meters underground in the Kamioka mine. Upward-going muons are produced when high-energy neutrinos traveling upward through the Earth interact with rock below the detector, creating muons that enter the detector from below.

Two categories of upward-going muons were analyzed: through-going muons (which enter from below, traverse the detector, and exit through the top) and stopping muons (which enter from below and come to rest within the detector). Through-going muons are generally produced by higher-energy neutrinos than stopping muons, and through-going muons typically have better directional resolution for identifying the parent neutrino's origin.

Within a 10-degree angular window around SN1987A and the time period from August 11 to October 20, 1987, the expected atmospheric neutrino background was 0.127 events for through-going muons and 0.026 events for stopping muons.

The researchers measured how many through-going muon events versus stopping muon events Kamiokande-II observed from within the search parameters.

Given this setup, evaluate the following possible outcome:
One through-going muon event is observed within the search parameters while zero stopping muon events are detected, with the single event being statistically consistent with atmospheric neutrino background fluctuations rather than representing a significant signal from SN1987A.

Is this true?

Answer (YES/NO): NO